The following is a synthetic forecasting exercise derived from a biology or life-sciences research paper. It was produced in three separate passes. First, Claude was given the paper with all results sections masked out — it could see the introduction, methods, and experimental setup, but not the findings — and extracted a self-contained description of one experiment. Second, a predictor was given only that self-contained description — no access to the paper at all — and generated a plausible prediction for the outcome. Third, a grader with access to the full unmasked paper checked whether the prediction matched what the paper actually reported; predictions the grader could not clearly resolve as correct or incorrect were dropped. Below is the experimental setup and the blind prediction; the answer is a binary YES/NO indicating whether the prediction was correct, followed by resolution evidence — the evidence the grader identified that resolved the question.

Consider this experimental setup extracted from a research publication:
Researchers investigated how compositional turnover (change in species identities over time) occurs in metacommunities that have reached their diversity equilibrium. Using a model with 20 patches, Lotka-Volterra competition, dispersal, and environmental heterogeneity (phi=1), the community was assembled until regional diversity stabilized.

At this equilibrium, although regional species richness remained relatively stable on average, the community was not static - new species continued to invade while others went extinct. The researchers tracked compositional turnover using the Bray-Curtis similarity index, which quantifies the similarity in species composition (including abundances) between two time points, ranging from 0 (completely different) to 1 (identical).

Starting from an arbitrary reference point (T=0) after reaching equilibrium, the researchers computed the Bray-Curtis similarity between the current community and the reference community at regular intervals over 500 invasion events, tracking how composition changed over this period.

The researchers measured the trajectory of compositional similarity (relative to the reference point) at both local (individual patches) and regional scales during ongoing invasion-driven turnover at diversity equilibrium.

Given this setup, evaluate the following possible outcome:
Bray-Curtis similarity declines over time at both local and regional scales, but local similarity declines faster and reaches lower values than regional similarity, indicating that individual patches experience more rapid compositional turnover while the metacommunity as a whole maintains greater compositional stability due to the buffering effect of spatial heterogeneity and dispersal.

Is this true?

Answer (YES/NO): YES